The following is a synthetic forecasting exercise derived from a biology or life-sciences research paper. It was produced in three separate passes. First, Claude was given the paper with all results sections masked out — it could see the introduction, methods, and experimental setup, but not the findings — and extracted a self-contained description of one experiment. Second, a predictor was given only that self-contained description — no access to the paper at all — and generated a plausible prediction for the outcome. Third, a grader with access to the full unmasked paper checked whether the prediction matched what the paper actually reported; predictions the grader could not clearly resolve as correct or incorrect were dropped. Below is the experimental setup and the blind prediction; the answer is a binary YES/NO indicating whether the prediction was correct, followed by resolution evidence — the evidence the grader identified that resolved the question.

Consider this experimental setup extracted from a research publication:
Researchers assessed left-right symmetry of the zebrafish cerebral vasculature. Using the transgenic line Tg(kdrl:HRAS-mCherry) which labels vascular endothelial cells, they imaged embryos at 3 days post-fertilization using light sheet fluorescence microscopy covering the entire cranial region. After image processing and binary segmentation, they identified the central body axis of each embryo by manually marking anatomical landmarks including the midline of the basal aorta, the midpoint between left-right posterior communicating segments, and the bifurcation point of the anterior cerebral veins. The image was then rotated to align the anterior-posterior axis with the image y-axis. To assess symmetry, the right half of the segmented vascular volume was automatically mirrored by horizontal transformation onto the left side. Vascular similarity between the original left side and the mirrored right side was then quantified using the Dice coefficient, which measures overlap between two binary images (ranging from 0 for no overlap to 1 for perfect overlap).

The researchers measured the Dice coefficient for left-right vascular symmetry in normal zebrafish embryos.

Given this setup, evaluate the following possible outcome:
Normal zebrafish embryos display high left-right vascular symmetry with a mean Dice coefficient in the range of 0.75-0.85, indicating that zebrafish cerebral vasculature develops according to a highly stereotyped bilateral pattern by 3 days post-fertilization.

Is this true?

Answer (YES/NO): NO